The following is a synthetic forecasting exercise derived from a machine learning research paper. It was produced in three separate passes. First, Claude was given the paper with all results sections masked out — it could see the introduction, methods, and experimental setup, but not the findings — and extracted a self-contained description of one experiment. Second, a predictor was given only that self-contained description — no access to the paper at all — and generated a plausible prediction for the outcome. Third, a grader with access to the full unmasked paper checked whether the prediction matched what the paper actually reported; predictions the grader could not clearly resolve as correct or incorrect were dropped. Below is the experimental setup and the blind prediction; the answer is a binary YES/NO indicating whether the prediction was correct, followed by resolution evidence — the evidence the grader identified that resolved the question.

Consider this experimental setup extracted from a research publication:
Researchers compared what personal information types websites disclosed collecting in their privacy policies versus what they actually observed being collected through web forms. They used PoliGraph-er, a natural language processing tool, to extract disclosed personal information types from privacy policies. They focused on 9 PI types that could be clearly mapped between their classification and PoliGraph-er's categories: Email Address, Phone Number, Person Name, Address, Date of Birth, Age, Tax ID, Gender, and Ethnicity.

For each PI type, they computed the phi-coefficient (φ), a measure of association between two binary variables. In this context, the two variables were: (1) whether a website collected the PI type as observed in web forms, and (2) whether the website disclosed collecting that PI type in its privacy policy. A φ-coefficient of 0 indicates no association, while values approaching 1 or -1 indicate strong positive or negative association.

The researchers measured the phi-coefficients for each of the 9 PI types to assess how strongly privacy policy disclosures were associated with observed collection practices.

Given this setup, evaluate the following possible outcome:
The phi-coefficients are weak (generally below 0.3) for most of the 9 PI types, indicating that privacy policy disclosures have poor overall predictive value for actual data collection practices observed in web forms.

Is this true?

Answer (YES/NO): YES